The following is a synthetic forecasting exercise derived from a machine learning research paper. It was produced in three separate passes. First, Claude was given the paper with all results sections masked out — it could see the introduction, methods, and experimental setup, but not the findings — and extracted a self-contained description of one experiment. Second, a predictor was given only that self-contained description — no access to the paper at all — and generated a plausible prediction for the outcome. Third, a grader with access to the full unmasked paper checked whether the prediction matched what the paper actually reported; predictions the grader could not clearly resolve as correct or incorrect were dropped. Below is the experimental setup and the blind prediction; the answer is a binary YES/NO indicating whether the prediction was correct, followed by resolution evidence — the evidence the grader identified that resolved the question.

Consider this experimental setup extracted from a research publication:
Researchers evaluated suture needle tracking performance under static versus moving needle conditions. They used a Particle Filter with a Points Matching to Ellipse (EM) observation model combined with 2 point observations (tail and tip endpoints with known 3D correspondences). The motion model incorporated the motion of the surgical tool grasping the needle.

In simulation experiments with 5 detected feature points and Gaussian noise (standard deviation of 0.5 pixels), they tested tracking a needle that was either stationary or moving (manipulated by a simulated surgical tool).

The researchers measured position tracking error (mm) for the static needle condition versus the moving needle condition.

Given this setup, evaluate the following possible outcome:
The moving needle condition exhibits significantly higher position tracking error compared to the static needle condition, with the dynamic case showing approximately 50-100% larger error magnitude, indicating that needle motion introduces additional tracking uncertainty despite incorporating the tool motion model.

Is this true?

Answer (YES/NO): NO